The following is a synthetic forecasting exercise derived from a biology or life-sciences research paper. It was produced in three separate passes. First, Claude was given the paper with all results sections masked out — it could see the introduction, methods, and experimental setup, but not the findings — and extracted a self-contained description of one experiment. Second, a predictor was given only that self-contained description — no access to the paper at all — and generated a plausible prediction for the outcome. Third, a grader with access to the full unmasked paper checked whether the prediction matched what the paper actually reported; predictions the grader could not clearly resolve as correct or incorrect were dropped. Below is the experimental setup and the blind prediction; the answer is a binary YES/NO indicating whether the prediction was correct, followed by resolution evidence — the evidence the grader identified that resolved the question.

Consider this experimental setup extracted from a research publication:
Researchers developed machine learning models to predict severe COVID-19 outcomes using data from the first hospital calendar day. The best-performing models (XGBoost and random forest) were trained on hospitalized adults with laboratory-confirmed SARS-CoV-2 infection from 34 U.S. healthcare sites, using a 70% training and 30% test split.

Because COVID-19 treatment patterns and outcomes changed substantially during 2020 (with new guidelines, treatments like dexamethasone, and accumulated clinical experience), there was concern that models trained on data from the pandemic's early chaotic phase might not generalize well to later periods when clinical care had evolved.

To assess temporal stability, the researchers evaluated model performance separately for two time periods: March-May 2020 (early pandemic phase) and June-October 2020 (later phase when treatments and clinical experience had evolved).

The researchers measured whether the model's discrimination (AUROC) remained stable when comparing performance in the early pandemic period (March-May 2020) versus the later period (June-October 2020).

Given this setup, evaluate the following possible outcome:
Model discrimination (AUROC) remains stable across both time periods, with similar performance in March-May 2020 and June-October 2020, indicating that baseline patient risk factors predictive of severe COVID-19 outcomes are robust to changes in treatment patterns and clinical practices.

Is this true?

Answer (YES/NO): YES